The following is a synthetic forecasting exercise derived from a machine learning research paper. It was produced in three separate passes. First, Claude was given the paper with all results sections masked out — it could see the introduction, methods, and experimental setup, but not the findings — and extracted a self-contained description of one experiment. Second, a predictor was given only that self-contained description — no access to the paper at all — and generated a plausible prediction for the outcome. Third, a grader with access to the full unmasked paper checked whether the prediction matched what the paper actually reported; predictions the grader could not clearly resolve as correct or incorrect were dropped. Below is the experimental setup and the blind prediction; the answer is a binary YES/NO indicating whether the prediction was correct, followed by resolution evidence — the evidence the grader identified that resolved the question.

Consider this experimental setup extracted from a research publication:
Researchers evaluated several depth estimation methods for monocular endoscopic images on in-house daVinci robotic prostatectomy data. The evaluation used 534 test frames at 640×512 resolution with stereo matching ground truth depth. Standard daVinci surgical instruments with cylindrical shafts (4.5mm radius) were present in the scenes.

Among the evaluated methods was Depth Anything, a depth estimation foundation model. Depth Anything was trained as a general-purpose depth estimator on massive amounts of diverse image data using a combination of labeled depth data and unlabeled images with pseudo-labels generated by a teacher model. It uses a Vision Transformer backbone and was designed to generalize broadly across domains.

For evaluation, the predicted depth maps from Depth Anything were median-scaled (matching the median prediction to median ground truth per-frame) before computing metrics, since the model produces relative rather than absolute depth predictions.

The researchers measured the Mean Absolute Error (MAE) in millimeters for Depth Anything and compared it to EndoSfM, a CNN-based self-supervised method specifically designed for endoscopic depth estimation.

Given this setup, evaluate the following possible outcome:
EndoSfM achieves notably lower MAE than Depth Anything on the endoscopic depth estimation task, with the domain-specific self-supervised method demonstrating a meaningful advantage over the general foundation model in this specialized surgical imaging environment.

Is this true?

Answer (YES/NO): YES